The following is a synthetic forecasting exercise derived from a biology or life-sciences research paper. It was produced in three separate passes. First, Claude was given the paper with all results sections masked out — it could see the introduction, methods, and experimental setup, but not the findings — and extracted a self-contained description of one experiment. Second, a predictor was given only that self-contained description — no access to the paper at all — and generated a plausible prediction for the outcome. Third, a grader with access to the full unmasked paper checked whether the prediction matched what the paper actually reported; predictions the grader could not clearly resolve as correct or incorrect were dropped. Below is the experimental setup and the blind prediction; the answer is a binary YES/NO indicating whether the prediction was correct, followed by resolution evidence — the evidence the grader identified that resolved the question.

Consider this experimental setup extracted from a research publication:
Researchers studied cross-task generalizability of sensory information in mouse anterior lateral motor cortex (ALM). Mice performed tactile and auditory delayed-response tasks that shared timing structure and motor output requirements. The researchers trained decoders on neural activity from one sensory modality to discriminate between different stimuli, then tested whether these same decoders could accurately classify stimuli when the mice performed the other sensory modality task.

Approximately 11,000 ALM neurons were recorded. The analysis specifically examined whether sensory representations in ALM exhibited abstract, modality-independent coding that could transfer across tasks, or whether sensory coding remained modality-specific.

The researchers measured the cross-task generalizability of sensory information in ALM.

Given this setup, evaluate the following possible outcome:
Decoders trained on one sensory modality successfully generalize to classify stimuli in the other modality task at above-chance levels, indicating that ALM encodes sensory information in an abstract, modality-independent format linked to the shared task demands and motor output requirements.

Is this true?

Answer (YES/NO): NO